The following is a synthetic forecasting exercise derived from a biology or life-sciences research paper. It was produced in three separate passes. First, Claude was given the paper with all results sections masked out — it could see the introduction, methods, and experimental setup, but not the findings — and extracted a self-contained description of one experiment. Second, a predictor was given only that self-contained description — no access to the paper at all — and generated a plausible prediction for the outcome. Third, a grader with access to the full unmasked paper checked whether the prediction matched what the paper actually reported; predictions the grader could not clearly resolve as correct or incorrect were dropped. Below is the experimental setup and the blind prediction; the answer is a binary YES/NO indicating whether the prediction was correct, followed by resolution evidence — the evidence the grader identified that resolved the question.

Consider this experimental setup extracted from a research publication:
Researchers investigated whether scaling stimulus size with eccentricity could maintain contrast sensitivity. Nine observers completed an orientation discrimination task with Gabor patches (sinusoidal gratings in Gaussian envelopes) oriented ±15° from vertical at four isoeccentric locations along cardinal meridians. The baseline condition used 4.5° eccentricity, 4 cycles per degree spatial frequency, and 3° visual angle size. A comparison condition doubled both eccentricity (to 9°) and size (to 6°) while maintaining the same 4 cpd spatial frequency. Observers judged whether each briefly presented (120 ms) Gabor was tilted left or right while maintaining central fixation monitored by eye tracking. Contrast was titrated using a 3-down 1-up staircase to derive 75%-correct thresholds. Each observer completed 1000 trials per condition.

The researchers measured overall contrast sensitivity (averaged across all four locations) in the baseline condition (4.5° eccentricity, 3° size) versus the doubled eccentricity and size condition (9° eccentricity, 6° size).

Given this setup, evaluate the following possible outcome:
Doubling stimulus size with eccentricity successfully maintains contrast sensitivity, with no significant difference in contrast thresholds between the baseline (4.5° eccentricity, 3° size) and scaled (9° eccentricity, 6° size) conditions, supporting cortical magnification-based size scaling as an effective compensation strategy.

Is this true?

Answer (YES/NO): YES